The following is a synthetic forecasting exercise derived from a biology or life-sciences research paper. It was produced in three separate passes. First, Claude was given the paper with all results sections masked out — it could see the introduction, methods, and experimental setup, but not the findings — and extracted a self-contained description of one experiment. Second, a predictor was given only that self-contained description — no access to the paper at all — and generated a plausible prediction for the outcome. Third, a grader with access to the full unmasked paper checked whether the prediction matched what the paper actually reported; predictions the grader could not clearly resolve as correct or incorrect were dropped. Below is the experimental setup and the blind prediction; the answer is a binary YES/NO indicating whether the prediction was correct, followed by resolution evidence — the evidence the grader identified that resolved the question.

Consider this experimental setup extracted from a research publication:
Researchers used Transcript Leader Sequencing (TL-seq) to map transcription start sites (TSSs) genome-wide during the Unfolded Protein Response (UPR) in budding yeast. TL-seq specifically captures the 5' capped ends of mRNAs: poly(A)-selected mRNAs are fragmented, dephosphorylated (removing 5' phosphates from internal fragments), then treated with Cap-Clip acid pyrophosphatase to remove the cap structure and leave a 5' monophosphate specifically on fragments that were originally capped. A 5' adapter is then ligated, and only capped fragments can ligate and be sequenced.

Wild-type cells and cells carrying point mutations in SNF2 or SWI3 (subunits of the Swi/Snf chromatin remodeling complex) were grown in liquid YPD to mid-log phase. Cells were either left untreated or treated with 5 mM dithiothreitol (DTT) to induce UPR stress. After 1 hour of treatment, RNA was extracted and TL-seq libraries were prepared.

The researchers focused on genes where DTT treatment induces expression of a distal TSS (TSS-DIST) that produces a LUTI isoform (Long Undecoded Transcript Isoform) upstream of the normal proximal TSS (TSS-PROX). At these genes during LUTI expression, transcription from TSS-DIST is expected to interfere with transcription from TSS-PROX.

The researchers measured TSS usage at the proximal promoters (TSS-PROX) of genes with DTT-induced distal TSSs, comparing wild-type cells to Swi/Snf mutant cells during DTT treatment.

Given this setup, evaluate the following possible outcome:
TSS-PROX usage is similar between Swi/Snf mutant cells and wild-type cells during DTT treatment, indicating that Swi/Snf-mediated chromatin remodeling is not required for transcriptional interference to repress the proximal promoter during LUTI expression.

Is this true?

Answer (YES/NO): NO